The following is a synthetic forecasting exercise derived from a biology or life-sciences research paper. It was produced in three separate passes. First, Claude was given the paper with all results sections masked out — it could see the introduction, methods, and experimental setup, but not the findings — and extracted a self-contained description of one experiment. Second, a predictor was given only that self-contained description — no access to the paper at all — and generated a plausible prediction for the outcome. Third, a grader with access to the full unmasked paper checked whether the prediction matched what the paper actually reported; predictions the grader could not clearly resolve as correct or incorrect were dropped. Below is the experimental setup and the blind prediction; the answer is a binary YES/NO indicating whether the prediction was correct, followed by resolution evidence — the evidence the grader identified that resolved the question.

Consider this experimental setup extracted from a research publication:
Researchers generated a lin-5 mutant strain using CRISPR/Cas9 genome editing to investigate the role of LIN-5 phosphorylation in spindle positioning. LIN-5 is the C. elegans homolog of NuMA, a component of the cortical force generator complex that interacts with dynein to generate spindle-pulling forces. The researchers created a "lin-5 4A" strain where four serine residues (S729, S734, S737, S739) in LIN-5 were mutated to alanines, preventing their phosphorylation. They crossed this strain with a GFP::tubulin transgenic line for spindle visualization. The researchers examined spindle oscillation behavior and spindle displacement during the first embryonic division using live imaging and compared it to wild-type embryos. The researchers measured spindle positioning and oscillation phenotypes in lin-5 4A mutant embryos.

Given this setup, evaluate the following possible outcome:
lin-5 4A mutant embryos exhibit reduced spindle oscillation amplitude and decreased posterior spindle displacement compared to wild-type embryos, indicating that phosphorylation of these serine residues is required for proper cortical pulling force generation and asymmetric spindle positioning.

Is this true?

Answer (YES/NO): NO